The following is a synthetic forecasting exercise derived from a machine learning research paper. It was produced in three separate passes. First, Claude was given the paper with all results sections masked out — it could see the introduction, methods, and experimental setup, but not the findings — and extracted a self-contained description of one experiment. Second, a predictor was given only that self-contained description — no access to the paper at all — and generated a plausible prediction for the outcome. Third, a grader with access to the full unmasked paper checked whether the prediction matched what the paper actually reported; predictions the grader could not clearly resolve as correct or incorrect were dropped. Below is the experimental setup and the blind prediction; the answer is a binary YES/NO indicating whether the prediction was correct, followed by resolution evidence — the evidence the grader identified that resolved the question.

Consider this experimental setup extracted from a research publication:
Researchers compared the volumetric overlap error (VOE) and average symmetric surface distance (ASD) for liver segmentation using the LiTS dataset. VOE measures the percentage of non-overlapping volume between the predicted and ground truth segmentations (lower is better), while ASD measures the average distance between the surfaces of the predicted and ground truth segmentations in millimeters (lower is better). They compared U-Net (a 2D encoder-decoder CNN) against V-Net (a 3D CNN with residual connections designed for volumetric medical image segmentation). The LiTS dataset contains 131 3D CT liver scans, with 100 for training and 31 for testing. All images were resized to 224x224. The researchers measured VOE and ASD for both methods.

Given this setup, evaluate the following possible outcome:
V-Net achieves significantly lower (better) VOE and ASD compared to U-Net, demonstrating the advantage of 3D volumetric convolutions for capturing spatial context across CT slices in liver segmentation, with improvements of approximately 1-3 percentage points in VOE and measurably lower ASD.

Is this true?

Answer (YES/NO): NO